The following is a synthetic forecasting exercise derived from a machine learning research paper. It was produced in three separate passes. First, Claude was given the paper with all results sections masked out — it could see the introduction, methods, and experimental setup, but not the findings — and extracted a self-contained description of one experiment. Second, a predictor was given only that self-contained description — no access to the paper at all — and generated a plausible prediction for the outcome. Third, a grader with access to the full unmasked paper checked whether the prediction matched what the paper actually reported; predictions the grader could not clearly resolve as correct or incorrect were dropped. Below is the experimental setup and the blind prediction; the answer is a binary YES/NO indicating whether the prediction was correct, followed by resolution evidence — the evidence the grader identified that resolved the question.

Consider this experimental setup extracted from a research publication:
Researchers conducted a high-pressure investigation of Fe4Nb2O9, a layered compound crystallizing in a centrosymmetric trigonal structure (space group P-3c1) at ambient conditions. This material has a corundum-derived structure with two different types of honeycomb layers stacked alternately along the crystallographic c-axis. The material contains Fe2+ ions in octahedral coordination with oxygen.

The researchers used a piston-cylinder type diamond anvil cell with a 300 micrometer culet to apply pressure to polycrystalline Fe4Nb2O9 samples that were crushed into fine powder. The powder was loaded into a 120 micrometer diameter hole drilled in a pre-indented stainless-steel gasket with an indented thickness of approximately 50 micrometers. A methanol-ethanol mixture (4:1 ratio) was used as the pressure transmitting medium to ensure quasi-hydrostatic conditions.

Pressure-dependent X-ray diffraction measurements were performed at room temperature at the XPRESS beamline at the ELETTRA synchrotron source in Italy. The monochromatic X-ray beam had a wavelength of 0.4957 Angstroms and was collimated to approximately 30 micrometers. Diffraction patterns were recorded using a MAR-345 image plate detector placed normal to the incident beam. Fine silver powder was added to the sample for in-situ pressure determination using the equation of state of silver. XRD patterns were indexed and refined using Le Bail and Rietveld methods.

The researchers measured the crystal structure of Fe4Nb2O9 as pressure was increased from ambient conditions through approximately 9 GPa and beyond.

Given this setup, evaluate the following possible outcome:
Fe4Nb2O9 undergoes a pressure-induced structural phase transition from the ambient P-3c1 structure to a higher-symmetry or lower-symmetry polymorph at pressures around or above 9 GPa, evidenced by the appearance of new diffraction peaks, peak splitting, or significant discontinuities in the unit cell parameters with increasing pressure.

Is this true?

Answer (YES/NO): YES